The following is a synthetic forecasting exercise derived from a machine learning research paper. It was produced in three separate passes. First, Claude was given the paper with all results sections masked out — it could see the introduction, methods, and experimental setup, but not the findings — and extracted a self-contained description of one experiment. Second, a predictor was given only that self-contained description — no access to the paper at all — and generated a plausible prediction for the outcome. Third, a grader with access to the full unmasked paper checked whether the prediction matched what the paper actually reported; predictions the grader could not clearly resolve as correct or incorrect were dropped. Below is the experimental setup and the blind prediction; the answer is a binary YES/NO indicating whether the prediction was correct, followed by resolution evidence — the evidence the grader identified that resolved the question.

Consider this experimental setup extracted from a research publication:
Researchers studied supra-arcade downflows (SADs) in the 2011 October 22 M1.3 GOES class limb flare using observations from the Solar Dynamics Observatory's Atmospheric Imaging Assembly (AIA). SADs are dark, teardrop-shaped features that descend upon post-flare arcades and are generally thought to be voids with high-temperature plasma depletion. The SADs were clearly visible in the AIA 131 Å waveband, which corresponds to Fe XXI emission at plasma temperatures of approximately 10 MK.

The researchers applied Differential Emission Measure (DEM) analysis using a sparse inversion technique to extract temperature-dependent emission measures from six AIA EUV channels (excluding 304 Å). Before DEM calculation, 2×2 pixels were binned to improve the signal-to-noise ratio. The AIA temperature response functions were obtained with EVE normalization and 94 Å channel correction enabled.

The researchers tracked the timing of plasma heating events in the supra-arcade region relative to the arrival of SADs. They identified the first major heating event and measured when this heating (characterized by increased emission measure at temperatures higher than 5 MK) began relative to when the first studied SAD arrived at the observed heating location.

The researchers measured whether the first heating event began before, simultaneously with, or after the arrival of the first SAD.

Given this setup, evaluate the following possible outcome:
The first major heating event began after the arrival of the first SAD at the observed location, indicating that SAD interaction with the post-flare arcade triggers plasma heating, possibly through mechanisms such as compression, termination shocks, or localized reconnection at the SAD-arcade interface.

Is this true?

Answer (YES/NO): NO